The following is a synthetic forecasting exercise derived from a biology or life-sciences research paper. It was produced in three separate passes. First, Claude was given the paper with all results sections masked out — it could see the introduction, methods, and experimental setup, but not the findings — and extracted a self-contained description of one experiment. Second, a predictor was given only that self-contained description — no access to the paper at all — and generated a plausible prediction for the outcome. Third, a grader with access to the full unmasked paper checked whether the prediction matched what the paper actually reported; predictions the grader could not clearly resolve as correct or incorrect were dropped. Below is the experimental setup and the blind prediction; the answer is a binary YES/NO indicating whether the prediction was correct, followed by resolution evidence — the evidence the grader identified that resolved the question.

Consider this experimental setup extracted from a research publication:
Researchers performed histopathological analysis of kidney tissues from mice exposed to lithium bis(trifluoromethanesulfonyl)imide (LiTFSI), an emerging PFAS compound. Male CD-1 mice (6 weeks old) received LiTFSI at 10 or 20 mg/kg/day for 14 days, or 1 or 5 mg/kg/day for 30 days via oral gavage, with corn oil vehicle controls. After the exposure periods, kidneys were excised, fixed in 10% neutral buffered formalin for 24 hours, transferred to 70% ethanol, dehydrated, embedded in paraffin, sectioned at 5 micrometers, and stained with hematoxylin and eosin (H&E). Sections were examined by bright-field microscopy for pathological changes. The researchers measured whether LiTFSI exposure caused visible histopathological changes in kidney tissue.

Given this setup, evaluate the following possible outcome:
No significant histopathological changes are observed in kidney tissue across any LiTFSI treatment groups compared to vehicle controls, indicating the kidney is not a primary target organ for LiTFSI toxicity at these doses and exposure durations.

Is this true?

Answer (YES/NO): NO